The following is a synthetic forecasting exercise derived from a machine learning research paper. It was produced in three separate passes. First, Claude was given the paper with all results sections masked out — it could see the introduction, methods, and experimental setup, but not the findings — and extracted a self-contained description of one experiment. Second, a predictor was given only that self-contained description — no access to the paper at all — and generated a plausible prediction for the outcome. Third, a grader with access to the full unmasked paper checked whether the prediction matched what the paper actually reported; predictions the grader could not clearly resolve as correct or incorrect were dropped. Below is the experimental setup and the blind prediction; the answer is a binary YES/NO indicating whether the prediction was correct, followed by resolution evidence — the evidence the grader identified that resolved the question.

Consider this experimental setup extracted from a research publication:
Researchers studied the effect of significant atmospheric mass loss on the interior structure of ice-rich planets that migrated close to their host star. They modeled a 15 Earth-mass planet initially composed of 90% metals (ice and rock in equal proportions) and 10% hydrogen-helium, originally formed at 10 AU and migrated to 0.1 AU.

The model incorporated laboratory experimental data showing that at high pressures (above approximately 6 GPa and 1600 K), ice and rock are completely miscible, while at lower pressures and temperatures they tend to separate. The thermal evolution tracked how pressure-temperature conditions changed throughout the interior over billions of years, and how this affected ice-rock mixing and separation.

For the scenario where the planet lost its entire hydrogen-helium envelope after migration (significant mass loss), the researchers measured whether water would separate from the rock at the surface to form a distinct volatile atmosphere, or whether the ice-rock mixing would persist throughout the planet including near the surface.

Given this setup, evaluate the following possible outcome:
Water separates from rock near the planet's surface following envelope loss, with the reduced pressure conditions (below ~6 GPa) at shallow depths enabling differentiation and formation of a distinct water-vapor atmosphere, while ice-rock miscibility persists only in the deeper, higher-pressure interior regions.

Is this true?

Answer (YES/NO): YES